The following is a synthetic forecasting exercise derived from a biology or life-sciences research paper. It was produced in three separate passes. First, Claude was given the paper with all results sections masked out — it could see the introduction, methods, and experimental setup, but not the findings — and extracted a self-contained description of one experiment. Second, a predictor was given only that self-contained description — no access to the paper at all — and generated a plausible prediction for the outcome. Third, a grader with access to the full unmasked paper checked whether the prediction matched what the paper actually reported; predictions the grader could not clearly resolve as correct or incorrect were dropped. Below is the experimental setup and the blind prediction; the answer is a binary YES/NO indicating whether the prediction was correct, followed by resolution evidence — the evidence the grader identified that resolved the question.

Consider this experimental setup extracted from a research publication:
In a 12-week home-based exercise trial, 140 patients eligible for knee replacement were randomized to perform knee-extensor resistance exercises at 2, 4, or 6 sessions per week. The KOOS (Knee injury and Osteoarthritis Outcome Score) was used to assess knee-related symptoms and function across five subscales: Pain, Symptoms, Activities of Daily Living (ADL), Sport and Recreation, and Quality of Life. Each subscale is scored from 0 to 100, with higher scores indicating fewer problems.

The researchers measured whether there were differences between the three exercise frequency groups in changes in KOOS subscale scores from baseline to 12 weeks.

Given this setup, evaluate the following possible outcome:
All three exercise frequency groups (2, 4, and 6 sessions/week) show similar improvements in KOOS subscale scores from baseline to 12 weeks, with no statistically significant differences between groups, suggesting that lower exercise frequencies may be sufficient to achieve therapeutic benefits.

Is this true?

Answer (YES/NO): NO